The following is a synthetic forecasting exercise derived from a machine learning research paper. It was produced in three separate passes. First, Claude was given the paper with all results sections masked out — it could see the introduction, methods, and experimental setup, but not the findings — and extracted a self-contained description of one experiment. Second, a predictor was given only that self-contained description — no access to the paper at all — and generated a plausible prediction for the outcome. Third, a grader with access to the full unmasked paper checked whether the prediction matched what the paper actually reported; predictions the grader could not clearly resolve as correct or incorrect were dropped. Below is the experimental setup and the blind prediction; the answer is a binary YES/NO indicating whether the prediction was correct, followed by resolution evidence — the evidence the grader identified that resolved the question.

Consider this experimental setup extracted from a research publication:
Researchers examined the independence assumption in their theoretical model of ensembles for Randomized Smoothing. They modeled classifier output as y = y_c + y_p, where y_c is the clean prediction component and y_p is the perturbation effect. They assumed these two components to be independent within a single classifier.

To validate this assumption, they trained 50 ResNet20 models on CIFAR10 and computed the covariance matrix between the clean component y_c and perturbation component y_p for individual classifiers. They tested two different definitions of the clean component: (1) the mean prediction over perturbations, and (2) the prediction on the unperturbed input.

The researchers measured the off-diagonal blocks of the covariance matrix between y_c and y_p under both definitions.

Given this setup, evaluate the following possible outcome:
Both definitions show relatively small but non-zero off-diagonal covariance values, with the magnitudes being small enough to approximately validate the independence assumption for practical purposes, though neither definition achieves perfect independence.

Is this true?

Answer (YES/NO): NO